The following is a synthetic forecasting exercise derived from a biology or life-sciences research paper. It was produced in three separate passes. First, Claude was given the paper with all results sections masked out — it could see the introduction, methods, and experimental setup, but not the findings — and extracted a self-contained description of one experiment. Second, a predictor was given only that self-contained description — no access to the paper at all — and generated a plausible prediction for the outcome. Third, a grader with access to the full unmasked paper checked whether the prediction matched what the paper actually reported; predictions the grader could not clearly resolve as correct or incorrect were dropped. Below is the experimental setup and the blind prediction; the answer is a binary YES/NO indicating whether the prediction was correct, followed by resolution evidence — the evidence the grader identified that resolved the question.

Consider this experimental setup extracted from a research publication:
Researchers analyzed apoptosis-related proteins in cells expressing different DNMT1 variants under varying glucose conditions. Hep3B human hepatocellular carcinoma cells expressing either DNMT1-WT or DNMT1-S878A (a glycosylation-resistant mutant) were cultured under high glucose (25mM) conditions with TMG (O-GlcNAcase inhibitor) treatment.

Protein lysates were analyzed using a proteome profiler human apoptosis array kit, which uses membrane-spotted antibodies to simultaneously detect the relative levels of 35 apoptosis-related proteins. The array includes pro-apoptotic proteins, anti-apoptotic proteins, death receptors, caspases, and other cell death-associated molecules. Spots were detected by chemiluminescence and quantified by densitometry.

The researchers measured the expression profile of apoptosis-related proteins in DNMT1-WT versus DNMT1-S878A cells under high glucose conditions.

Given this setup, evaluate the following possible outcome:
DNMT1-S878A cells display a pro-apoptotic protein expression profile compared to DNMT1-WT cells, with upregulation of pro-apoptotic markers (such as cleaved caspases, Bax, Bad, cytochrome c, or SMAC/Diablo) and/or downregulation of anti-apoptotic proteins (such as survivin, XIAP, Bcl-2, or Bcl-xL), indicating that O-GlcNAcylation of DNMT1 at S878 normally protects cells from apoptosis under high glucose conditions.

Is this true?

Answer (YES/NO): NO